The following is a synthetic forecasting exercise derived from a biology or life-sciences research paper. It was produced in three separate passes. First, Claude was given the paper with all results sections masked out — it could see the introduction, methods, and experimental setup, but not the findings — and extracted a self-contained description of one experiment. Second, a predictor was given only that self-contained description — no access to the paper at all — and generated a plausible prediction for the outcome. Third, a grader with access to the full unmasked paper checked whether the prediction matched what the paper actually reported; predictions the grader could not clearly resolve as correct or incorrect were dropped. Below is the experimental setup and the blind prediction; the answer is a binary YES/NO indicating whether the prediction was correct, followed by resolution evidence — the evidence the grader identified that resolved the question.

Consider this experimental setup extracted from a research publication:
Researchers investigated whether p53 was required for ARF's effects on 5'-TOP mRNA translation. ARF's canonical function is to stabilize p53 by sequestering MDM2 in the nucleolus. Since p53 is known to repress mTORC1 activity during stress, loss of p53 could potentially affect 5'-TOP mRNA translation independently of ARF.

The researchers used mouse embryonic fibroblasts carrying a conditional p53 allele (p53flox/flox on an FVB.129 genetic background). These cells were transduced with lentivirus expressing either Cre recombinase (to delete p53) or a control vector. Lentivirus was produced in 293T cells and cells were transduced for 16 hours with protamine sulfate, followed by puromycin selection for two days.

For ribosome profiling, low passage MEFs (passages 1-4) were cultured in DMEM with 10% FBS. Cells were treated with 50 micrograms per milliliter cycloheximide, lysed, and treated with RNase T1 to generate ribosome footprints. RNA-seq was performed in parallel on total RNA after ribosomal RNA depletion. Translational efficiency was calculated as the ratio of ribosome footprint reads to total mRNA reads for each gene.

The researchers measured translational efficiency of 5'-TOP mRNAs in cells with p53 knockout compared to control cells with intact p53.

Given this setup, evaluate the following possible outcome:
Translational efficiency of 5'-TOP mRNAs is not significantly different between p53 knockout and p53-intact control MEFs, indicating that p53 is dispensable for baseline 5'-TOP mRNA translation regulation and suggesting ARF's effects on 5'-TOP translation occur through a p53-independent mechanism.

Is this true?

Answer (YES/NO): NO